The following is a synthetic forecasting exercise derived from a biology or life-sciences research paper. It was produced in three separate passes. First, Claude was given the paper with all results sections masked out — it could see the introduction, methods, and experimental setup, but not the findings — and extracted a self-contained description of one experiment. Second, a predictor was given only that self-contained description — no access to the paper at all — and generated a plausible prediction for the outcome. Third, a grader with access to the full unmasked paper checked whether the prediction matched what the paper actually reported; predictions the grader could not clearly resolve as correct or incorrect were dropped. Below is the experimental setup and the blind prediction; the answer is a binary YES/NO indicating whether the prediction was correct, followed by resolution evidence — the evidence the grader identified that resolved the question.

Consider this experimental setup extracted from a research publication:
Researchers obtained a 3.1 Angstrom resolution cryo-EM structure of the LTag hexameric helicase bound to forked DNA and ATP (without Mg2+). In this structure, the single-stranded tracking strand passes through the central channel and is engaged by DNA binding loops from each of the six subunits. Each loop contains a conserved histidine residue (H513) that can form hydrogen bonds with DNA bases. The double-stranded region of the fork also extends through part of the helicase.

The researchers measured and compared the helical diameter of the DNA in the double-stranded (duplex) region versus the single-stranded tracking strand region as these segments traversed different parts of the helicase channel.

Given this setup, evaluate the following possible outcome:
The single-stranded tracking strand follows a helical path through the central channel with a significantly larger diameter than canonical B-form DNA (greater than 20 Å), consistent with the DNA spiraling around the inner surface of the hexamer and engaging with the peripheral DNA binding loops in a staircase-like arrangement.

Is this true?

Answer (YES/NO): NO